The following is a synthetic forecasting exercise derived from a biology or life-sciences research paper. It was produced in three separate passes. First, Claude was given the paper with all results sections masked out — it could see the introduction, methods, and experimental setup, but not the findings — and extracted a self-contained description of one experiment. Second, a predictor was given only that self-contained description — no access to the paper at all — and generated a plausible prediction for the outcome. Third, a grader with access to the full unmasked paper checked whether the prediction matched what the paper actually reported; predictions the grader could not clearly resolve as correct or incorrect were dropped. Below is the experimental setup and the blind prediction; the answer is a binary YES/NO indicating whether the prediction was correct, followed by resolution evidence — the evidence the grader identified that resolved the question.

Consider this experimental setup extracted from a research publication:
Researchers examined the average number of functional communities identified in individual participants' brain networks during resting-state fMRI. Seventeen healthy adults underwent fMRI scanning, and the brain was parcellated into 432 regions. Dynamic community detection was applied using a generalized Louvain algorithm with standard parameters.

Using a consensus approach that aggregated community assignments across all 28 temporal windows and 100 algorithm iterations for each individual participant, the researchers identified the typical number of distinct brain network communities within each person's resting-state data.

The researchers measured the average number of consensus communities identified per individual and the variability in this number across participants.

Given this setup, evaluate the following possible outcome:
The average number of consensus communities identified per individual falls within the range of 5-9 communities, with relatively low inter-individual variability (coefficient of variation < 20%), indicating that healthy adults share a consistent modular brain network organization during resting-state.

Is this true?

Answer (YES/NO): NO